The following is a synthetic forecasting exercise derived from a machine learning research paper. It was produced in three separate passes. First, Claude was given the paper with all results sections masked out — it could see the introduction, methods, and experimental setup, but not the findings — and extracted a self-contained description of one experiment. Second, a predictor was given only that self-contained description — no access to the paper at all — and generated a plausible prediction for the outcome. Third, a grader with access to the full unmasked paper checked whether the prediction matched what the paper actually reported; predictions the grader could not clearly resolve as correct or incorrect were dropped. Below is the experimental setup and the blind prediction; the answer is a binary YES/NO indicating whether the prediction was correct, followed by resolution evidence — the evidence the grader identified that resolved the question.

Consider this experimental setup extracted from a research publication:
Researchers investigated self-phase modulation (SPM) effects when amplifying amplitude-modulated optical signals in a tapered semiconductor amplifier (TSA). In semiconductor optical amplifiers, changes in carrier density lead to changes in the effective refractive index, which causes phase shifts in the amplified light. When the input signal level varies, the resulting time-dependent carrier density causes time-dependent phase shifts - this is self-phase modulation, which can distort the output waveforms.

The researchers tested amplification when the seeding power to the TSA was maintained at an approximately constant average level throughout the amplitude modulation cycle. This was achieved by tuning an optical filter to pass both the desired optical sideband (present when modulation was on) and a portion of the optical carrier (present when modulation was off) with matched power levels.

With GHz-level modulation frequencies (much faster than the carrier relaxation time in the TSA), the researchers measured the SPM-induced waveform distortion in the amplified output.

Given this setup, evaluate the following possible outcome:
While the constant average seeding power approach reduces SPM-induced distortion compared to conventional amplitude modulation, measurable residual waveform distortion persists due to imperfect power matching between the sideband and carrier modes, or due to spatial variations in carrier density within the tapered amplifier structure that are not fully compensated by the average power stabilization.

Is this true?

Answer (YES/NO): NO